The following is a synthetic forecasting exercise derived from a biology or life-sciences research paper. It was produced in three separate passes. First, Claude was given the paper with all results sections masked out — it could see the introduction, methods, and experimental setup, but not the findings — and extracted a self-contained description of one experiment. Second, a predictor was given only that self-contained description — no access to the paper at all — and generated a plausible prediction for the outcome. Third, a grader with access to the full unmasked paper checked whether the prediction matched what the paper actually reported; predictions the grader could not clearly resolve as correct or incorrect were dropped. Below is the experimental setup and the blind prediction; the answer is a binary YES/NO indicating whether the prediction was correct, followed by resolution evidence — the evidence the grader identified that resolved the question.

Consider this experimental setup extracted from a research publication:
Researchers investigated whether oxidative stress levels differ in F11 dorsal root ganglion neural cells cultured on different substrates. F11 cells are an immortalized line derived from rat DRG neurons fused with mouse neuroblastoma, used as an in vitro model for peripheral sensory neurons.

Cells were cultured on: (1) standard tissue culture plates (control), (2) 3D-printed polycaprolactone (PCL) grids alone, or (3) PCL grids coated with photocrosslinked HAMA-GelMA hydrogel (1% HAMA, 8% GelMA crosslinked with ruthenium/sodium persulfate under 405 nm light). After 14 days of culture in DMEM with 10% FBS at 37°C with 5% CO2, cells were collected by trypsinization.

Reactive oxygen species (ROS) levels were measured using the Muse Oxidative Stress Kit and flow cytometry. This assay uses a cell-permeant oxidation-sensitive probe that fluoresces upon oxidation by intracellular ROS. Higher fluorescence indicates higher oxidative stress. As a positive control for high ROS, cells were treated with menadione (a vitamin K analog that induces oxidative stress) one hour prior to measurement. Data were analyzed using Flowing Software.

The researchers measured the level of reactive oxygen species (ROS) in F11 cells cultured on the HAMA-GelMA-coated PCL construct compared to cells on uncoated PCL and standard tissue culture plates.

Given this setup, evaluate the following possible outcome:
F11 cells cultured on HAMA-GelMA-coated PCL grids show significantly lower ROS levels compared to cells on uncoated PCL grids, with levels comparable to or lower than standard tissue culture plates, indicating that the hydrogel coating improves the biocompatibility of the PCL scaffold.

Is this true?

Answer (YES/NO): NO